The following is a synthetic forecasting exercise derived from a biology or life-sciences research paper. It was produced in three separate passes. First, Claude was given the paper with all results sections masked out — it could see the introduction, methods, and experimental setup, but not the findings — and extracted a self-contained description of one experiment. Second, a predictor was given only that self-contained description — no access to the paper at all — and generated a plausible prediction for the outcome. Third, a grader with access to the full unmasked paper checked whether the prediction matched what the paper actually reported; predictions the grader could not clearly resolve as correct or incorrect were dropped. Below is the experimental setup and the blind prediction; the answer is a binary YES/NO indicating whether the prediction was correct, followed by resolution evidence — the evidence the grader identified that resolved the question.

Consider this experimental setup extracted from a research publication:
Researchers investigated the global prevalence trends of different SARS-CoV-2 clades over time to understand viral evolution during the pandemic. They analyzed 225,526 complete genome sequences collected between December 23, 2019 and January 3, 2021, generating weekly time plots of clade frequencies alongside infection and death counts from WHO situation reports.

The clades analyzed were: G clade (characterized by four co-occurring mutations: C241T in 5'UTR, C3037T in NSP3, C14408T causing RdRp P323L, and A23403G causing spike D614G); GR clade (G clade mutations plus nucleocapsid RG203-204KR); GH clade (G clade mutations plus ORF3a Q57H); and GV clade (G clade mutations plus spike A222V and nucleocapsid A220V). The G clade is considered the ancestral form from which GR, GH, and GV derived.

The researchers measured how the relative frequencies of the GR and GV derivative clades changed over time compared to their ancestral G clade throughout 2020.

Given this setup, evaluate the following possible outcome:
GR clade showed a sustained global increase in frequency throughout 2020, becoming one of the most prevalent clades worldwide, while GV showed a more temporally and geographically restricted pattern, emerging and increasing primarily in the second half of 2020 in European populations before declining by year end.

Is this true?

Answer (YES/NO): NO